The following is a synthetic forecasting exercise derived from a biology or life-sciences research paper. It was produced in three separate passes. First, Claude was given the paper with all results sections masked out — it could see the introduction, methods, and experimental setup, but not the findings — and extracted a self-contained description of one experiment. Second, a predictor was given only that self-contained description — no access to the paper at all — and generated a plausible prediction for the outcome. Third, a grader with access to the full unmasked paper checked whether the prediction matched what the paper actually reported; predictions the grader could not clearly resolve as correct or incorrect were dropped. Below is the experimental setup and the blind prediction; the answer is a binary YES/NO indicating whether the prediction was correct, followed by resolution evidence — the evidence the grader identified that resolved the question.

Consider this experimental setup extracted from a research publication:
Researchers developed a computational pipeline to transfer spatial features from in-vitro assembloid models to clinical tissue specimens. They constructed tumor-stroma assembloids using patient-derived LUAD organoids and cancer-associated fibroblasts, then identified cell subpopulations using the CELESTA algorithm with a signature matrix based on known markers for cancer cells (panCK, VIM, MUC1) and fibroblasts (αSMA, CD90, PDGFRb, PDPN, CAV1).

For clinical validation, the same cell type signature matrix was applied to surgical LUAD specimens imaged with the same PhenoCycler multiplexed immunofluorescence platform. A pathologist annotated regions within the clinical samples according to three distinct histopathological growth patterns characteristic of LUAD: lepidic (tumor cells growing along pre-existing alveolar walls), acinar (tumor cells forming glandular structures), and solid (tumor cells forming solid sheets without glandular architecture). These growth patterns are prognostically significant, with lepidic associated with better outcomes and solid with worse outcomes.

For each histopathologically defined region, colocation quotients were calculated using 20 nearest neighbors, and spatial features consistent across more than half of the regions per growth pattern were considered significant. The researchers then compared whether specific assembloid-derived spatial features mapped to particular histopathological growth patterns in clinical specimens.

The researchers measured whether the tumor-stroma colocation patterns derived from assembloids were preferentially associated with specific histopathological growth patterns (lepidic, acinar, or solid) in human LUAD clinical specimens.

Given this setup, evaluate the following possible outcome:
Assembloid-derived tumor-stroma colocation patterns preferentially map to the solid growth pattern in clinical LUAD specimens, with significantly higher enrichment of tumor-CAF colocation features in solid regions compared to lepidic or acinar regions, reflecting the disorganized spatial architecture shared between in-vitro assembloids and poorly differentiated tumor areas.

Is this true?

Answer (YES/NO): NO